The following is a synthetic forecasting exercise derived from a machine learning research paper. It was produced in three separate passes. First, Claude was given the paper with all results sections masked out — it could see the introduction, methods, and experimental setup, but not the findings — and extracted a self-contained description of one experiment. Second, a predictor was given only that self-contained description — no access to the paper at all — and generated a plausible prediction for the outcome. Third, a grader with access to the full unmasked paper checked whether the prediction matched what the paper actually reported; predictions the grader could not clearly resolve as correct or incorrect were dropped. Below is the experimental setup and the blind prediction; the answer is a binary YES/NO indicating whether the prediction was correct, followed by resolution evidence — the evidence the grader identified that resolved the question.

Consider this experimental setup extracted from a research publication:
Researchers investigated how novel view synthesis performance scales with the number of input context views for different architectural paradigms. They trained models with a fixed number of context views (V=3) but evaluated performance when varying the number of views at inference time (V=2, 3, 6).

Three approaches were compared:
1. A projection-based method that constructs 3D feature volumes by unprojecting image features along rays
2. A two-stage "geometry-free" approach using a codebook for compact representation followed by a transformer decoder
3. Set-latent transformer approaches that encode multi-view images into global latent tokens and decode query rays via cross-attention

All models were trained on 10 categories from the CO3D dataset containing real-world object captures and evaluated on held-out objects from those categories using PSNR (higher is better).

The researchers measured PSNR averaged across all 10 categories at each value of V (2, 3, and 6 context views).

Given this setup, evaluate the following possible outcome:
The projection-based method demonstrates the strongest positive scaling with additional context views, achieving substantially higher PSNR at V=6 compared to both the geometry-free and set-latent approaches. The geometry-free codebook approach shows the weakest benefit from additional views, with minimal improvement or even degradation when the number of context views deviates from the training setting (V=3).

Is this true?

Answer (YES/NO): NO